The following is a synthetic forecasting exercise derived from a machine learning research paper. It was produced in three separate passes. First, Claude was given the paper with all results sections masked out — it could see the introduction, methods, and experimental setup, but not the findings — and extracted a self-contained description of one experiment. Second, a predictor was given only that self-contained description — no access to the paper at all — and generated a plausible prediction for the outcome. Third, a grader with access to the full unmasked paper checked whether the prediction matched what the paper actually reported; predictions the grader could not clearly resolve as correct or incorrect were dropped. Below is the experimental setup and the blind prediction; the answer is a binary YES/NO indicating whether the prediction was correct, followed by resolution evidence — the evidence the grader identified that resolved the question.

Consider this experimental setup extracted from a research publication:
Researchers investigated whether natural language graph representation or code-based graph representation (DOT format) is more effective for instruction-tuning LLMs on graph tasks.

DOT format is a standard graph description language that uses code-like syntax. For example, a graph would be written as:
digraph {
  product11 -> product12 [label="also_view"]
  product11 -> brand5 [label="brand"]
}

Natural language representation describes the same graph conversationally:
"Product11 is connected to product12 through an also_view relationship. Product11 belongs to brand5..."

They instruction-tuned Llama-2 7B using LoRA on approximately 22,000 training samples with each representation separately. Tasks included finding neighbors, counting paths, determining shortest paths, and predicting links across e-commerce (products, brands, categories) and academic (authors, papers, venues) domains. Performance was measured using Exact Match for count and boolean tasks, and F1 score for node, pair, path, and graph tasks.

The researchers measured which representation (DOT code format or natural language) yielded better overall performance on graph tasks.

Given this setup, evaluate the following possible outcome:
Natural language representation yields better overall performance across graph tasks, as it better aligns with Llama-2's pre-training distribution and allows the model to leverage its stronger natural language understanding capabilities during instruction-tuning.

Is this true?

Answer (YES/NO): YES